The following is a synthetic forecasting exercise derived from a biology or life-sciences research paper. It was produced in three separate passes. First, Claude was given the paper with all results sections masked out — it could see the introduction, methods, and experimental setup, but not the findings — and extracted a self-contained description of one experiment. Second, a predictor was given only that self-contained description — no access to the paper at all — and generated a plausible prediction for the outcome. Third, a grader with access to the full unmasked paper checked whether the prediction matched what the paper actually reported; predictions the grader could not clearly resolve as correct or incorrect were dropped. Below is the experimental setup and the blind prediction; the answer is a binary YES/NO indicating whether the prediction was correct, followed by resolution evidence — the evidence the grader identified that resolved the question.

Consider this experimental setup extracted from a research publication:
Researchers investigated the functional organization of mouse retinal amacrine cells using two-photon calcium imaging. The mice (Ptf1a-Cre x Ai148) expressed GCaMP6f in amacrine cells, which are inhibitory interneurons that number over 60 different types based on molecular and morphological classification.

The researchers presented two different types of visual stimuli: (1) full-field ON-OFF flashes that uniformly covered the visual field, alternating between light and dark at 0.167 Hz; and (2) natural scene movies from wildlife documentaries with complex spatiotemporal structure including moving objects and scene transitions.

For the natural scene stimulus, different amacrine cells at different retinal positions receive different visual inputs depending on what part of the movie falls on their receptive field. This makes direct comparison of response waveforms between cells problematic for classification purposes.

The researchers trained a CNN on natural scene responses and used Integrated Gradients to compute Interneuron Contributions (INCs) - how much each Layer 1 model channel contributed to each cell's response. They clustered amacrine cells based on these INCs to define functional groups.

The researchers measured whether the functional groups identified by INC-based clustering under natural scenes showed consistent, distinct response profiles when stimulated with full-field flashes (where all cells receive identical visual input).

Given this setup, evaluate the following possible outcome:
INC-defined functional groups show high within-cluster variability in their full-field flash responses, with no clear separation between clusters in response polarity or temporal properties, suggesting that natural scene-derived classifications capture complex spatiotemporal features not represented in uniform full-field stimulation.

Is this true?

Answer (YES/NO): NO